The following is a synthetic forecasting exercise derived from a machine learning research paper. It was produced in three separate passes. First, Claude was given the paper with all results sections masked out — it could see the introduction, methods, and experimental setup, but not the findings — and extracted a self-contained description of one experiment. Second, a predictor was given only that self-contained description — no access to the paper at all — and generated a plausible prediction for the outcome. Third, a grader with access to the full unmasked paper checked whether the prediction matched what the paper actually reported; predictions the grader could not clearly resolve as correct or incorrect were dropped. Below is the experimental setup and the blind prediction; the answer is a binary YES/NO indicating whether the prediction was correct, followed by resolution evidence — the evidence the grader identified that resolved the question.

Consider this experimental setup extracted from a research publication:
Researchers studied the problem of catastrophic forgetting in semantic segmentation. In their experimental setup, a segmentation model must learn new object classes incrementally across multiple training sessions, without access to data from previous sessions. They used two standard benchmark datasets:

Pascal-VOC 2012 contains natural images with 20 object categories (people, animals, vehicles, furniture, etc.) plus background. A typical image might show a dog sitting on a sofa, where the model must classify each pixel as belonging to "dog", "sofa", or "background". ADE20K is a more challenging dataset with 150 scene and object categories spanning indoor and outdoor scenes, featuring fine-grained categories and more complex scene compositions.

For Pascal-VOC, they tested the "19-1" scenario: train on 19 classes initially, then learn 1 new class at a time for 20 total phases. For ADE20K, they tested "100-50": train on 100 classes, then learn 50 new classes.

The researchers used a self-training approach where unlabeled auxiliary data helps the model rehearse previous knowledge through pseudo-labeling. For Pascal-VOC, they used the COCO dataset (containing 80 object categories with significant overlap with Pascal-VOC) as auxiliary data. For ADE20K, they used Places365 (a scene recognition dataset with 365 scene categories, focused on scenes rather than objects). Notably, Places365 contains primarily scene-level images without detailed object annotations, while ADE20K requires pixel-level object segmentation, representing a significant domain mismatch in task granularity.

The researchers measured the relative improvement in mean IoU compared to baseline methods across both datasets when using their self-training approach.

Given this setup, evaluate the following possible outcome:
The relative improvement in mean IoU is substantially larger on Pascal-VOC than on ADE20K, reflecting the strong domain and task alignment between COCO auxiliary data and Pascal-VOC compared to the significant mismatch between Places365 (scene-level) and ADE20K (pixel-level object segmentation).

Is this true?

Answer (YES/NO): YES